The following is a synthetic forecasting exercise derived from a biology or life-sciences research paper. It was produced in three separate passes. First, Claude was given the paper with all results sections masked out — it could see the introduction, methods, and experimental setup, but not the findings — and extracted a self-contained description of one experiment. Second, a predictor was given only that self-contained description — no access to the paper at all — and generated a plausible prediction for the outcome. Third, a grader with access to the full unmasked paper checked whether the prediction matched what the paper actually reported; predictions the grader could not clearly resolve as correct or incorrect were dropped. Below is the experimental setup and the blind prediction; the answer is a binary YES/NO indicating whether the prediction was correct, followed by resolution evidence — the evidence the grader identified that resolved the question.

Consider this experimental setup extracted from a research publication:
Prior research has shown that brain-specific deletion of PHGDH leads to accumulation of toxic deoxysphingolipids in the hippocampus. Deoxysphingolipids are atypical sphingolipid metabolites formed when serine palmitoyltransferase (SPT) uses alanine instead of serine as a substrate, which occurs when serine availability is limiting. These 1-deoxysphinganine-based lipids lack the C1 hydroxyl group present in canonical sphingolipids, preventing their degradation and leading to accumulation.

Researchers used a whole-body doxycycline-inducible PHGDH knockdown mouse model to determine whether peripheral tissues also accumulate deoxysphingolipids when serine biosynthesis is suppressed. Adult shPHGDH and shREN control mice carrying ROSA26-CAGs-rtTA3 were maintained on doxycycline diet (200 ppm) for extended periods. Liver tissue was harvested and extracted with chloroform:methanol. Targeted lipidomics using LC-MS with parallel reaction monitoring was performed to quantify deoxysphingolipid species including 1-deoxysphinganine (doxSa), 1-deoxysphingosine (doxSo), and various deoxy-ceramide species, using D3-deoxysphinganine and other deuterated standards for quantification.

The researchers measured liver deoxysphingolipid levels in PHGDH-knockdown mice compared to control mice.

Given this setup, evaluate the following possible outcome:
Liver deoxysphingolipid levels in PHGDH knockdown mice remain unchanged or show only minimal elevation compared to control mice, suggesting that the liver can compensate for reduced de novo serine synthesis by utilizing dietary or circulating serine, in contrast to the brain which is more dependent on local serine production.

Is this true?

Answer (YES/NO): YES